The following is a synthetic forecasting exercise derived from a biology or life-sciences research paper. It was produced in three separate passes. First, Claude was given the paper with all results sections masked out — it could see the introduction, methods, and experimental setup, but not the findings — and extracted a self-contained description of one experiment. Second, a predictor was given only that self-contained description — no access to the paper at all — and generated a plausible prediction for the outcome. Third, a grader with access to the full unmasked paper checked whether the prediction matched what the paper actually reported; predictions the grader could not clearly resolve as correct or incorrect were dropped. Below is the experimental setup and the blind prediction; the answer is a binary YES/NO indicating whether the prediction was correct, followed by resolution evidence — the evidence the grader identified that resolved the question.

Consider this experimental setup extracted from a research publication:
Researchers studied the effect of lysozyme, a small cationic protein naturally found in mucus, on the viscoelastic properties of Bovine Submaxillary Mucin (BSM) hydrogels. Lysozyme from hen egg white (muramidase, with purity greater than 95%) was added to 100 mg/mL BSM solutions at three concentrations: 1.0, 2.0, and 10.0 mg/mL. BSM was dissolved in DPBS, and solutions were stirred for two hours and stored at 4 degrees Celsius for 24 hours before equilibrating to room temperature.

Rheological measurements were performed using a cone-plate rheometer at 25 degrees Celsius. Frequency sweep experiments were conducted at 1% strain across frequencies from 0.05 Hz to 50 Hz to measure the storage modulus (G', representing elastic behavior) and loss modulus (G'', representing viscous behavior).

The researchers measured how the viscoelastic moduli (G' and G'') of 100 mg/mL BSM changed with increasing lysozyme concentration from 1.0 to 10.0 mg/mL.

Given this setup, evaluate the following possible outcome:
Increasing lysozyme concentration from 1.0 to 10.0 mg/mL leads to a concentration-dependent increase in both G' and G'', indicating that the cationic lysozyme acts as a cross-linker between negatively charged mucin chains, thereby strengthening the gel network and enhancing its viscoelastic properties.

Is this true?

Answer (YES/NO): NO